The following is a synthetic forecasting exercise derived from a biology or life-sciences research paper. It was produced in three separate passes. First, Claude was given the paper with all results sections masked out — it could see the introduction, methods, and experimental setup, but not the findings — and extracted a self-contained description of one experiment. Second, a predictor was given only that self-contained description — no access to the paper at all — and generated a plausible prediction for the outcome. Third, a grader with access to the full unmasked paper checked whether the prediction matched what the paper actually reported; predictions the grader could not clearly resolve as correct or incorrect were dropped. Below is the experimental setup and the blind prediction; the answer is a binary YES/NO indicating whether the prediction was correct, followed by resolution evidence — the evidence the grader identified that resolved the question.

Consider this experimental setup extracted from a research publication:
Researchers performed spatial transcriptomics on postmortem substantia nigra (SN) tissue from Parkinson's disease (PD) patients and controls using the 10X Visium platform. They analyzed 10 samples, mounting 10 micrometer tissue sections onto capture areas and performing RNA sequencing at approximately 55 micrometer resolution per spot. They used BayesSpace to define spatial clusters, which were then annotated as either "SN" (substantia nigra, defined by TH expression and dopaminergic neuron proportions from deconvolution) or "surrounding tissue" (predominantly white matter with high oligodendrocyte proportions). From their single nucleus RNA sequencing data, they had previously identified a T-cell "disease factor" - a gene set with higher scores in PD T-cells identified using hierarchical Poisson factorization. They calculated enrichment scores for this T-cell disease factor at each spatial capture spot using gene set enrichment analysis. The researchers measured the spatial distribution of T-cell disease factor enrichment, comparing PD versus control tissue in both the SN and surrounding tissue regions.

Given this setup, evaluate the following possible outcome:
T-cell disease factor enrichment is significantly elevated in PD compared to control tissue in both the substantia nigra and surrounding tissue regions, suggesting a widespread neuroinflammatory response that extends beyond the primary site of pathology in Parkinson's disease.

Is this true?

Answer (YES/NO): NO